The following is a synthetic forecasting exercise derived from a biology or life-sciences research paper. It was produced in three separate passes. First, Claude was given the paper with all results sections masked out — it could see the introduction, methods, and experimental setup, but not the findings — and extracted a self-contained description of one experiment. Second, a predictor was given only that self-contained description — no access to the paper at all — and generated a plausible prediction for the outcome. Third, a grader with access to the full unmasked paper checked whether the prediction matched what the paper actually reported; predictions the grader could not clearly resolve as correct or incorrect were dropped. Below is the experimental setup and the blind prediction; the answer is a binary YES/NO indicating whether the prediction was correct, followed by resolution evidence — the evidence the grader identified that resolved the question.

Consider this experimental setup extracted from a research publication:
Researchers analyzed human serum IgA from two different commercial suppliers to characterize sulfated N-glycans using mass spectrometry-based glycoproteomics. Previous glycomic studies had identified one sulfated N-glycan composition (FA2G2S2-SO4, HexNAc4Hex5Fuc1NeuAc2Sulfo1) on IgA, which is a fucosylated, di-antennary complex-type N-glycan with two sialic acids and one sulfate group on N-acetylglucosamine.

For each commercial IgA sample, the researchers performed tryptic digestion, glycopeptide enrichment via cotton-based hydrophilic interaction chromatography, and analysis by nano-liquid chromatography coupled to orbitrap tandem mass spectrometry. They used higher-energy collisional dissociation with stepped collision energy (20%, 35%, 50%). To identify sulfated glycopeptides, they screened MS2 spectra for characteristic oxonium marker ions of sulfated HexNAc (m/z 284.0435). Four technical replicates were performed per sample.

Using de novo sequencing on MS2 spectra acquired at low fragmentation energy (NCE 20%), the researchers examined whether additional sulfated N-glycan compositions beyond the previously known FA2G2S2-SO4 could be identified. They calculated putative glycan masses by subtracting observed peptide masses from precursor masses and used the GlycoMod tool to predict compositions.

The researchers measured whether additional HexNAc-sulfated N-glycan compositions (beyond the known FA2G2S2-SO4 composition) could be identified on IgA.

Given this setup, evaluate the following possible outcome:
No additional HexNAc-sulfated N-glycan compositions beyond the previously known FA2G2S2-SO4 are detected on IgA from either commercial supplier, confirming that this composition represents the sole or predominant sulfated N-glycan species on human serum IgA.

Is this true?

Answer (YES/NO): NO